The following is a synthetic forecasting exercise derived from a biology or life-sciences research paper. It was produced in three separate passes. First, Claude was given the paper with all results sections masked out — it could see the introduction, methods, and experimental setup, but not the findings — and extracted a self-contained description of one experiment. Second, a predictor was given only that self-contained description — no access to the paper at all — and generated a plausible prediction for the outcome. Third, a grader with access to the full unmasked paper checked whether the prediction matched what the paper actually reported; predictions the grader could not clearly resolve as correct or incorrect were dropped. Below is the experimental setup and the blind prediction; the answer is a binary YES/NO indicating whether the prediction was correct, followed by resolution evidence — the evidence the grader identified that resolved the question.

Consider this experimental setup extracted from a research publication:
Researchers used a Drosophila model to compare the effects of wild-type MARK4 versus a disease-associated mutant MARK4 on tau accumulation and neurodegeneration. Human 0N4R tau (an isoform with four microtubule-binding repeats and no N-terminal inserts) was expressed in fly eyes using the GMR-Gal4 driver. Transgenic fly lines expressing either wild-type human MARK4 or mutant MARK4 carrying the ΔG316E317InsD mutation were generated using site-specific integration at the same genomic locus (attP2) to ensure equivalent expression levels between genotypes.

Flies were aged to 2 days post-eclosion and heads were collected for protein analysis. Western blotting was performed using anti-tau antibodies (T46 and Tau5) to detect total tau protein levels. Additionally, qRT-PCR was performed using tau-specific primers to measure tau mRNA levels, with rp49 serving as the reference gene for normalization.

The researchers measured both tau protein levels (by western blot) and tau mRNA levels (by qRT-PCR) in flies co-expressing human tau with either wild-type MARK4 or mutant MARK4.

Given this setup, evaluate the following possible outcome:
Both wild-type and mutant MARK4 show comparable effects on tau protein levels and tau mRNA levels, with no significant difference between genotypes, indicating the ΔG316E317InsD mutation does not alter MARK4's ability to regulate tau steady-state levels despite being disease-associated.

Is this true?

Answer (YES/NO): NO